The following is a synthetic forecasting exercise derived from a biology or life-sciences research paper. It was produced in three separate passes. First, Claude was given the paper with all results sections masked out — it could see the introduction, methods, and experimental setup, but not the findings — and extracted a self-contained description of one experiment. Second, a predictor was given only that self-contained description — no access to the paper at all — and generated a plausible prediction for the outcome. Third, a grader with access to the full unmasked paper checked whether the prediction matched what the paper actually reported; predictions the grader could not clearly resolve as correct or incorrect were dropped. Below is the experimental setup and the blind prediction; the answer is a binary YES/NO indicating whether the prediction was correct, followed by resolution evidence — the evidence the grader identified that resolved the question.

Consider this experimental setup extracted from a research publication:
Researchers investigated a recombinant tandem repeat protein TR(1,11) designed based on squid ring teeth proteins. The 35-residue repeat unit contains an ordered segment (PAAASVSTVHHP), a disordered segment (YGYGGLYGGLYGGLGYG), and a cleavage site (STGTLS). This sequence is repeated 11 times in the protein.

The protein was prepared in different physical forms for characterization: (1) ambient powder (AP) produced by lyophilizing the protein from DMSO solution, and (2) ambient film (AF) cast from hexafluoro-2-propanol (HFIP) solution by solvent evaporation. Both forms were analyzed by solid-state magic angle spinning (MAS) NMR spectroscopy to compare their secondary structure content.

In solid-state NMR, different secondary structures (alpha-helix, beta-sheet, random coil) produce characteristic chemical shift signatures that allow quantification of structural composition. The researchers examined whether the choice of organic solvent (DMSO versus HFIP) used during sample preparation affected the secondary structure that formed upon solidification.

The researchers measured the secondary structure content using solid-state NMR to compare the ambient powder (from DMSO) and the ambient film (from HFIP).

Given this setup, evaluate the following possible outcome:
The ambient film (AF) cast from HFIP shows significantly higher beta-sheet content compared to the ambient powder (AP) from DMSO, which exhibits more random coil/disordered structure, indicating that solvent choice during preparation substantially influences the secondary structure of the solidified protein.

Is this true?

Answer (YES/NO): NO